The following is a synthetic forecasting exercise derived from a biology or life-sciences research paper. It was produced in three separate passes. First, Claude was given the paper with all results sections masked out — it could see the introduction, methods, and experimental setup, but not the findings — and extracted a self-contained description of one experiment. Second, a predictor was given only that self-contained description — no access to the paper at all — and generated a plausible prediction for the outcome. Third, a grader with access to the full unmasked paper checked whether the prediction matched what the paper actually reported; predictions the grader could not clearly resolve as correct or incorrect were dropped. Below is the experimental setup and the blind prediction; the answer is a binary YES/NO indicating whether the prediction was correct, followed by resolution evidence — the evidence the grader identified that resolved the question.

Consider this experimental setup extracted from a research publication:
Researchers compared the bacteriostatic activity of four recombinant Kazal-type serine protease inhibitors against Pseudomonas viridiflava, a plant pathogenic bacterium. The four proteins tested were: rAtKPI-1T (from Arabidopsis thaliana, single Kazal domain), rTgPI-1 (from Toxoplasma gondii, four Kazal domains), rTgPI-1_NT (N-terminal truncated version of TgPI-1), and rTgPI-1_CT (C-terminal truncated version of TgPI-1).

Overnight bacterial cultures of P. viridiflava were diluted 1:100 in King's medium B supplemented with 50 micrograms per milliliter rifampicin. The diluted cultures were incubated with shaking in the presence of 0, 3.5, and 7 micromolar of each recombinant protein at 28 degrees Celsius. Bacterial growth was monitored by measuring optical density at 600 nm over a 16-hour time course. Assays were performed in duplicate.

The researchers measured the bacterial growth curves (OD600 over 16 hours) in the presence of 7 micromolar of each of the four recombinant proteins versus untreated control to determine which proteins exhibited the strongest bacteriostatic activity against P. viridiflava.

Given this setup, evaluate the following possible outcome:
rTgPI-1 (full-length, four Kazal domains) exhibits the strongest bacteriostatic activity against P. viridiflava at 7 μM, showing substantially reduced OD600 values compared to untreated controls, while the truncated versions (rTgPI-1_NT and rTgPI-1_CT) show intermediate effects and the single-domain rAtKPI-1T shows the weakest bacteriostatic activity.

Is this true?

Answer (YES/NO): NO